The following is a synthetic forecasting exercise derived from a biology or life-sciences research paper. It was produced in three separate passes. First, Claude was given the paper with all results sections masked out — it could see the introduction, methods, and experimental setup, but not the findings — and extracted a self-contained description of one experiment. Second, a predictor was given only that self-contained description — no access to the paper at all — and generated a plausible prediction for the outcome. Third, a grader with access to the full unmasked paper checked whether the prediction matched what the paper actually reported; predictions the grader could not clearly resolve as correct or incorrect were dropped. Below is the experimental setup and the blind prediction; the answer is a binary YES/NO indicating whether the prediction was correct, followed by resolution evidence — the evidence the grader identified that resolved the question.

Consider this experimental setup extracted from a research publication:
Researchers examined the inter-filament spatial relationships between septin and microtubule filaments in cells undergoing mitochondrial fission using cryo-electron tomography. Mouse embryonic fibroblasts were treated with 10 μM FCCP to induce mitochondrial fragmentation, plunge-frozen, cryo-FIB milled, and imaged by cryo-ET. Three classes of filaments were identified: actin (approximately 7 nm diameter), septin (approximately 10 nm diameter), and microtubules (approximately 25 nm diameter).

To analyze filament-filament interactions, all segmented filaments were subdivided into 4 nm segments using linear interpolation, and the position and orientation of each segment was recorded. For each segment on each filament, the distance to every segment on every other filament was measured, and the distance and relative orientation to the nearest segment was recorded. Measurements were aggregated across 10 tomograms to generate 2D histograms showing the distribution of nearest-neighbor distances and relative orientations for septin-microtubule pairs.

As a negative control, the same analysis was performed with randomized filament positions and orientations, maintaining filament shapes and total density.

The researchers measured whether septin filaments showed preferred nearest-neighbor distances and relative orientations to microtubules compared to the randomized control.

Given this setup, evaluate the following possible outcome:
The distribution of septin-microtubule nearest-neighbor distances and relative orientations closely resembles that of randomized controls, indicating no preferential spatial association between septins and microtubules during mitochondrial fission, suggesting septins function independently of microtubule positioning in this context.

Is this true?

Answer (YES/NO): NO